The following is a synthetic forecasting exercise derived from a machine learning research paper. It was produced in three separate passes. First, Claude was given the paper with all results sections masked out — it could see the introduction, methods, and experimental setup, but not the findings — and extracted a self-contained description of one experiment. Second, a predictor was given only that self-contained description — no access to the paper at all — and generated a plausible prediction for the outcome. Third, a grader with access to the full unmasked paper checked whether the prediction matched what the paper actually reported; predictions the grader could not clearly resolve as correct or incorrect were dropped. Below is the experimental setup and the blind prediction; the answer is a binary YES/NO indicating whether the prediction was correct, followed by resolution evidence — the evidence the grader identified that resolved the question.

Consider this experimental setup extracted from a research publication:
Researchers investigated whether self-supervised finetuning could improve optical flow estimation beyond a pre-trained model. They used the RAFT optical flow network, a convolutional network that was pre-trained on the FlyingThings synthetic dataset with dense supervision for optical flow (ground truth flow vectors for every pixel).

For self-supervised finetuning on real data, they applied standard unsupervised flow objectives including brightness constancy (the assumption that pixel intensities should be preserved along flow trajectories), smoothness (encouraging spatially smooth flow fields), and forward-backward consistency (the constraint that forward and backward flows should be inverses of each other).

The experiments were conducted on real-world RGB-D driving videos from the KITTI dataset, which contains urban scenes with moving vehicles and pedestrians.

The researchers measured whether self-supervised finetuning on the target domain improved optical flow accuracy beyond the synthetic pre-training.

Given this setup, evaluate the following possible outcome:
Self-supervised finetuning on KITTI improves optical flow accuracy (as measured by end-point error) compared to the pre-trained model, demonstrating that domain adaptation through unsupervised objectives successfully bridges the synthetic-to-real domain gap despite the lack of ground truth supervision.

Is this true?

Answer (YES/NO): NO